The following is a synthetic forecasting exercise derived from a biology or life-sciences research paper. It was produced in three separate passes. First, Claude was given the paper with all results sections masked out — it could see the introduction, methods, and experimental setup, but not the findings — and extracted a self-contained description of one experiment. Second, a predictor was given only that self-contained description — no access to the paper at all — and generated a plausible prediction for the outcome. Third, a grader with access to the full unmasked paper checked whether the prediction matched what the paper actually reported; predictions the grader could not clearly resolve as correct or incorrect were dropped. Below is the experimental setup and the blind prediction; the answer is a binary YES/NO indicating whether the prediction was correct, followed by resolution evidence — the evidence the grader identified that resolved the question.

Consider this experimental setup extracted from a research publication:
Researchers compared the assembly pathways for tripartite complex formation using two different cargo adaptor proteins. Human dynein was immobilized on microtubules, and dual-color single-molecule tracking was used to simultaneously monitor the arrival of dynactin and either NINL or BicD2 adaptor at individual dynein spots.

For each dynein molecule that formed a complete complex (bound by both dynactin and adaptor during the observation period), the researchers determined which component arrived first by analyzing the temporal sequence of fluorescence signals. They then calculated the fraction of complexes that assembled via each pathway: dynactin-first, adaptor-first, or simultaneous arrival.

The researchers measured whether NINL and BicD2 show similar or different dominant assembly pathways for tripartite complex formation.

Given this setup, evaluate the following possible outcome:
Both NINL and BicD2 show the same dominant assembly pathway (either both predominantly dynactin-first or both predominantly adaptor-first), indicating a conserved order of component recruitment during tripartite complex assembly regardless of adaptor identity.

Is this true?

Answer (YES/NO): NO